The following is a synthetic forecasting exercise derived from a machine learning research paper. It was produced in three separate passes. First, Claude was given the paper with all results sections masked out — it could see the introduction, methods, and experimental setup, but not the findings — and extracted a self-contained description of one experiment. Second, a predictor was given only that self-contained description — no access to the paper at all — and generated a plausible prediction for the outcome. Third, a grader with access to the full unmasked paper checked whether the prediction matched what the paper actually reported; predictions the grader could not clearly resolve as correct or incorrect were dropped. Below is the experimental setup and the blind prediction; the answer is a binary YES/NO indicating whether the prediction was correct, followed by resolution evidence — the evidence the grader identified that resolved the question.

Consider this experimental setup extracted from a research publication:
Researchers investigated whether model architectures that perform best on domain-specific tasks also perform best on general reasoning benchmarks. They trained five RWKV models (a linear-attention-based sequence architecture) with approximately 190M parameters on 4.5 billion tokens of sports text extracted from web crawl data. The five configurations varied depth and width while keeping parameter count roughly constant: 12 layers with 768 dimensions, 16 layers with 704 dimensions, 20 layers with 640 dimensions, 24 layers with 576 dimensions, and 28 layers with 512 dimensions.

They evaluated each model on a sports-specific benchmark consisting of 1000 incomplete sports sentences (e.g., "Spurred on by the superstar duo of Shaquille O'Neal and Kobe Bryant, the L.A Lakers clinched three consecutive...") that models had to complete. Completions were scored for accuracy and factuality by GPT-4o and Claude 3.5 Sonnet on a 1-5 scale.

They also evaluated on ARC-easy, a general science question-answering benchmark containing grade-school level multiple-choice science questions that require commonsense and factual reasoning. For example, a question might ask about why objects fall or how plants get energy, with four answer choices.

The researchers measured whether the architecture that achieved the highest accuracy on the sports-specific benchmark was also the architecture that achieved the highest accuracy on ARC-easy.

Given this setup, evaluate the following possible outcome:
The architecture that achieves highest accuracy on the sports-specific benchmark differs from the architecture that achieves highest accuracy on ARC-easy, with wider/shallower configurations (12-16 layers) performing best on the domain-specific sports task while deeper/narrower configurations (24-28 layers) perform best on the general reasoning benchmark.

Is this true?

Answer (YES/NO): YES